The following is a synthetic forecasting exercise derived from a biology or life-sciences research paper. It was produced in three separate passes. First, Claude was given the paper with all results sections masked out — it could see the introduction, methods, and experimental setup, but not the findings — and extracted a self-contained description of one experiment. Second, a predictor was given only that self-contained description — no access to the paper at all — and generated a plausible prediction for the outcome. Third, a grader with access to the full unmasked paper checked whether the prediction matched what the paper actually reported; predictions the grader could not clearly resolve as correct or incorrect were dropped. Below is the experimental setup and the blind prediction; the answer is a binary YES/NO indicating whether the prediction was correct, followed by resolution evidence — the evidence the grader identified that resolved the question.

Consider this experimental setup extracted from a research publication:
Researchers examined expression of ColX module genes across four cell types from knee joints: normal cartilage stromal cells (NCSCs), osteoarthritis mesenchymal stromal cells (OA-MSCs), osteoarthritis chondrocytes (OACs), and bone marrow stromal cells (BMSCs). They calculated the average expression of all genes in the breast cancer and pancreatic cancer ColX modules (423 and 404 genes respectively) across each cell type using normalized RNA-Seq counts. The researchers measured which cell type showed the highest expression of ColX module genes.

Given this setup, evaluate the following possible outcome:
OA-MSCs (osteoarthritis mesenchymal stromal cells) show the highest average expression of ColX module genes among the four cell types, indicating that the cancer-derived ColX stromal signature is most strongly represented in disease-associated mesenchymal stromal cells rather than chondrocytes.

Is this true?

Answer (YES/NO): NO